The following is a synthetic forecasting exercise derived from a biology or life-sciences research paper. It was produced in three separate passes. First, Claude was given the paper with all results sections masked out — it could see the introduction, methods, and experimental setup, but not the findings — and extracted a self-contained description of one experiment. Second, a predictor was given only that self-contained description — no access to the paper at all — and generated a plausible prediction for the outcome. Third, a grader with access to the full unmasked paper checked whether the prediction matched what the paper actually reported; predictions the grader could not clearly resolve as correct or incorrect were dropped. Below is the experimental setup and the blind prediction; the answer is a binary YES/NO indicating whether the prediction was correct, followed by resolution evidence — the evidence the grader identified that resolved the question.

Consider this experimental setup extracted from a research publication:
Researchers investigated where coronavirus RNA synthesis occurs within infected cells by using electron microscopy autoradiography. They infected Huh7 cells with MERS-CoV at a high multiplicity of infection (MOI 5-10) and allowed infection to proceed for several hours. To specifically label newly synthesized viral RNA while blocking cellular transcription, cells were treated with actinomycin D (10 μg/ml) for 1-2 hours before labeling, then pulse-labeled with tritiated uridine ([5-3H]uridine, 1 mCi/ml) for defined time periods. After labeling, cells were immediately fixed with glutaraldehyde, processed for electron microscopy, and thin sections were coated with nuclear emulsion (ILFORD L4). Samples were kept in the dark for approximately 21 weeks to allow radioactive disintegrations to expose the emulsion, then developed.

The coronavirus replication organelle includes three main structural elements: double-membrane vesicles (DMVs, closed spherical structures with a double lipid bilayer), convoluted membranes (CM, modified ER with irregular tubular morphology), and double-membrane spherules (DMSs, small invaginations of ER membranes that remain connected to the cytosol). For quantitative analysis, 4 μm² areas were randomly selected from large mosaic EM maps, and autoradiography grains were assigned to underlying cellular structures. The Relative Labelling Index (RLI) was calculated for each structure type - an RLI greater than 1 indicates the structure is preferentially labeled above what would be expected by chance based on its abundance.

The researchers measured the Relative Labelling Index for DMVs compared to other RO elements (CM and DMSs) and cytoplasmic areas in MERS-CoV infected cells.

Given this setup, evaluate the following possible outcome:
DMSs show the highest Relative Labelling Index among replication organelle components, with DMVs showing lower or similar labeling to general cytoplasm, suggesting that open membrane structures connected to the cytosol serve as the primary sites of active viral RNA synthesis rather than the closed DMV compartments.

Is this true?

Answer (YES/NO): NO